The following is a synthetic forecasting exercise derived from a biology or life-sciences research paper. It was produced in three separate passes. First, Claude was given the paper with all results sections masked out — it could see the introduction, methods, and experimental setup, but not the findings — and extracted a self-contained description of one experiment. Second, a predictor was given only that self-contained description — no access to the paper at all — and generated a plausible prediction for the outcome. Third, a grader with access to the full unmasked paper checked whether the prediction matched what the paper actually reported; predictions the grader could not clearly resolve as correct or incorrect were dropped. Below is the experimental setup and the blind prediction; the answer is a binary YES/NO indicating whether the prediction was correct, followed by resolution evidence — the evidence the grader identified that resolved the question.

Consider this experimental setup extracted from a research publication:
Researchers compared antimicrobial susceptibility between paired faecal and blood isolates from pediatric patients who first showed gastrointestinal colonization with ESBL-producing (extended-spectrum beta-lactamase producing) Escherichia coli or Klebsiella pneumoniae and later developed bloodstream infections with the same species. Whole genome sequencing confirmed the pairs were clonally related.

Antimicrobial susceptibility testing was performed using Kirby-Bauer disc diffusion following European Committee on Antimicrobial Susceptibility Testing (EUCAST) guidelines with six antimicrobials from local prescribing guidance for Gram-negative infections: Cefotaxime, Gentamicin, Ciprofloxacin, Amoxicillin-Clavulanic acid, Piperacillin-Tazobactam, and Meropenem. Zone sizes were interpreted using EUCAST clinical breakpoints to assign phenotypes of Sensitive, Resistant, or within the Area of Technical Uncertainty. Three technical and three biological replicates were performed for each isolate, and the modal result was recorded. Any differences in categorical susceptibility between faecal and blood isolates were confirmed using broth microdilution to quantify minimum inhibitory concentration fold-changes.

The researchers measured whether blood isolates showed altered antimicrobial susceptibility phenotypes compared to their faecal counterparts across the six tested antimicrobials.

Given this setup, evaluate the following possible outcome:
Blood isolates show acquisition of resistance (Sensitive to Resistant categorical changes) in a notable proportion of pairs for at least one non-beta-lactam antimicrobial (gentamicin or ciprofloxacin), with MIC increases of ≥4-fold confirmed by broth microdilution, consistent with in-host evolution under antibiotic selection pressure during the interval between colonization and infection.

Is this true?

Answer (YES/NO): NO